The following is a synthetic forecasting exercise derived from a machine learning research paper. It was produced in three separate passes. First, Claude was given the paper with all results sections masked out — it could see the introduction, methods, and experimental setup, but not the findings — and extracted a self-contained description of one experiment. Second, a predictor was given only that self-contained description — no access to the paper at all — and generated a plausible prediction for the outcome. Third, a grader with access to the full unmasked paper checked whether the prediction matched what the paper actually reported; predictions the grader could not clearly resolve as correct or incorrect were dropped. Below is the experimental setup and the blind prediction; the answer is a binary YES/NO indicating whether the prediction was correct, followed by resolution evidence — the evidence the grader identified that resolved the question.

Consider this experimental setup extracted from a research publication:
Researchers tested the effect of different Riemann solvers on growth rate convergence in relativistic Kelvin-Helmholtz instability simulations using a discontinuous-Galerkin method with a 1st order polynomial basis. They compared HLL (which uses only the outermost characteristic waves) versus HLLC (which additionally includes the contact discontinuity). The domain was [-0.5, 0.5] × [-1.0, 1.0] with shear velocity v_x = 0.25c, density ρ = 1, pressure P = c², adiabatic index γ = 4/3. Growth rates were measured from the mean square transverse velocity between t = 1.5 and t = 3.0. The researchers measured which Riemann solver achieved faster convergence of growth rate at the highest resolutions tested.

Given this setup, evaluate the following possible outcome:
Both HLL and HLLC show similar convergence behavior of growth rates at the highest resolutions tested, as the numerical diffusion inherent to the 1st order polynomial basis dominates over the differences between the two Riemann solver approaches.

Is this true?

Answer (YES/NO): NO